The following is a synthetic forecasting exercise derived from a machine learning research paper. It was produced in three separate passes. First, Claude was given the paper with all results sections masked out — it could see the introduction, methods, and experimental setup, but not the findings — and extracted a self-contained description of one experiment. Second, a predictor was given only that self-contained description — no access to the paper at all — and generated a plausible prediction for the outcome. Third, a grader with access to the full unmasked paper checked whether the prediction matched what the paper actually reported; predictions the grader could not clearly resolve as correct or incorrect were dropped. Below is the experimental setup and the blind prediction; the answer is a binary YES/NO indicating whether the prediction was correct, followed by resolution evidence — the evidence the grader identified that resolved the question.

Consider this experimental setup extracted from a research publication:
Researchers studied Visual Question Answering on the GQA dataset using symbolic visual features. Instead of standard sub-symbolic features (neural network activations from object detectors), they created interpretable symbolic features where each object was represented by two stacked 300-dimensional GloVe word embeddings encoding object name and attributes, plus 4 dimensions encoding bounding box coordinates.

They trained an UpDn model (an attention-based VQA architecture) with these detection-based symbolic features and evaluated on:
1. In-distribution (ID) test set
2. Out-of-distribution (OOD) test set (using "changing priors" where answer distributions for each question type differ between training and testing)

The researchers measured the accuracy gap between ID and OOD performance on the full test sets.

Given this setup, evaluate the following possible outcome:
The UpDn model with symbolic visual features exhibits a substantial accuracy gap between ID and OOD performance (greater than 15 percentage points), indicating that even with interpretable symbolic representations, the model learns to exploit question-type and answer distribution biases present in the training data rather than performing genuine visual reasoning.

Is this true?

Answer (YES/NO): YES